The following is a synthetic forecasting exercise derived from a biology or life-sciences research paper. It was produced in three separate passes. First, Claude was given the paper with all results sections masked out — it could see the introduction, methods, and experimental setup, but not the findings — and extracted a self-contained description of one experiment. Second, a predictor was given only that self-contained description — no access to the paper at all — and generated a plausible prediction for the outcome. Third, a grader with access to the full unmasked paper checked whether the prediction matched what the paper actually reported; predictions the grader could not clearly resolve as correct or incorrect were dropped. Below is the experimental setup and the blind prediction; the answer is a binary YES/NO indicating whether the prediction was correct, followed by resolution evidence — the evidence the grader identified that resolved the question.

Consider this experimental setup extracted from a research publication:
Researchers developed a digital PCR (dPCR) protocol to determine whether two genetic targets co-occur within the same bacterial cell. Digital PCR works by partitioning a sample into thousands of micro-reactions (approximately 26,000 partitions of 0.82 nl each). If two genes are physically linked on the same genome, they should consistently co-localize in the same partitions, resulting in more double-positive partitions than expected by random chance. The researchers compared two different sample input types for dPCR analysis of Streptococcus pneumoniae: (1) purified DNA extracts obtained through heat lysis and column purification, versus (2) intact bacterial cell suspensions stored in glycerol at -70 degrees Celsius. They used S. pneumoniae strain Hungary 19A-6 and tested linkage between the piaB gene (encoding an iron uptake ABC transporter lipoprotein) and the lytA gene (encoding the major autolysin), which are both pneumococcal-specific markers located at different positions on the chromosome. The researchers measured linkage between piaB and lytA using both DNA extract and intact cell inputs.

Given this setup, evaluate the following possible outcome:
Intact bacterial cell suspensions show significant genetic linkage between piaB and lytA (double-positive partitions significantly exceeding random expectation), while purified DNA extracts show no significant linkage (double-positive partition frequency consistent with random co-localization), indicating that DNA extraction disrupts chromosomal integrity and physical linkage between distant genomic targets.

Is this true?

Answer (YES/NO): YES